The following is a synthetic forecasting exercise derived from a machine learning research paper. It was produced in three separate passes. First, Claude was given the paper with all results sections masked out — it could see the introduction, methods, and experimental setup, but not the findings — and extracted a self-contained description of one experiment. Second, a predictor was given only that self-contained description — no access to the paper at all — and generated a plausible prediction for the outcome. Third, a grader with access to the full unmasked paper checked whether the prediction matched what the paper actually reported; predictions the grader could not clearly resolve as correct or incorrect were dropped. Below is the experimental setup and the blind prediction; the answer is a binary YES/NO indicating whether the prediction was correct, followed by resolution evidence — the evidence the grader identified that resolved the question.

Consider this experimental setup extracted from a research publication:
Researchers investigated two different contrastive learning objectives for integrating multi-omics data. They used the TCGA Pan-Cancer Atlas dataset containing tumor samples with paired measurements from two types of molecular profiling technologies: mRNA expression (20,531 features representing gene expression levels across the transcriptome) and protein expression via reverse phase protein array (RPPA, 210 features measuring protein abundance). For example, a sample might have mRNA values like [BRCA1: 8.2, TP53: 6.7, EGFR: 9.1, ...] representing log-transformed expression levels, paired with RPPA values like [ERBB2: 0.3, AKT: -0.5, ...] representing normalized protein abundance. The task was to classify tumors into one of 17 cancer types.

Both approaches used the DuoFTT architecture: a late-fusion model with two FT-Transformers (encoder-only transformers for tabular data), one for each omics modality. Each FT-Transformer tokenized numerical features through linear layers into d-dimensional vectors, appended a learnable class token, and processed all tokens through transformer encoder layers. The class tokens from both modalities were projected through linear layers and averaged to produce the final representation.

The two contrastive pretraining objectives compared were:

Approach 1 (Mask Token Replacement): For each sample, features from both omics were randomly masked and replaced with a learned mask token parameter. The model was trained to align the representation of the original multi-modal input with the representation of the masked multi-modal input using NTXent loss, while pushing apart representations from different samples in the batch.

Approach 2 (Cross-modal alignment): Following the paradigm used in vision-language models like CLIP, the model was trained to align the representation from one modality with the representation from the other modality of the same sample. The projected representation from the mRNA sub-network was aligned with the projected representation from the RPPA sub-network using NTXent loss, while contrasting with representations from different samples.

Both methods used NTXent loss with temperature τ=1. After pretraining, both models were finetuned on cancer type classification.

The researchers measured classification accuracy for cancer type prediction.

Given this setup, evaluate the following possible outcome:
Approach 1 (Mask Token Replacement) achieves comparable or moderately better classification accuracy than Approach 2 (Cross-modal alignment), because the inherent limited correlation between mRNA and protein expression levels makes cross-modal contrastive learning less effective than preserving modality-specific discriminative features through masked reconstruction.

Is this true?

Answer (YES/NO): NO